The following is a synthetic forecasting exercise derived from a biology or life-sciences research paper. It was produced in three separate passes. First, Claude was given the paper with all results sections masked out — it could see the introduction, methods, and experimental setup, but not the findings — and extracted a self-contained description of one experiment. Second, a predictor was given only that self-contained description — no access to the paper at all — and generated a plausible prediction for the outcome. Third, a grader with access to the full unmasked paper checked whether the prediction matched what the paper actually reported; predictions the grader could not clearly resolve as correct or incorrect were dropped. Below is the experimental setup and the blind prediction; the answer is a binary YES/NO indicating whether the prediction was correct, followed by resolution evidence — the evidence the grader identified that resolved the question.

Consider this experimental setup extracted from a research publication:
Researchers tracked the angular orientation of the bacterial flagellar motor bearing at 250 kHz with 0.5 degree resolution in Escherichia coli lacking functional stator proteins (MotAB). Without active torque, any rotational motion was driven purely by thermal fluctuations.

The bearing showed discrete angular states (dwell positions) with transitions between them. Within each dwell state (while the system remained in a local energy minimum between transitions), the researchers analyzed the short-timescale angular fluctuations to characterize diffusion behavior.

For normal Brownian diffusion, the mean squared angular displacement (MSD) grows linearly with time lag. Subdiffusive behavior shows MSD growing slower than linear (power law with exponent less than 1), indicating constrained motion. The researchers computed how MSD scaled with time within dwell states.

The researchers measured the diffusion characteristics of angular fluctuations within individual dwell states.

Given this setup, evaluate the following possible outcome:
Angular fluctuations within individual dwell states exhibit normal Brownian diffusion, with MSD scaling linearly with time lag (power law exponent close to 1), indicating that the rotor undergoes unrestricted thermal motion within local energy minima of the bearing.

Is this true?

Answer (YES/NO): NO